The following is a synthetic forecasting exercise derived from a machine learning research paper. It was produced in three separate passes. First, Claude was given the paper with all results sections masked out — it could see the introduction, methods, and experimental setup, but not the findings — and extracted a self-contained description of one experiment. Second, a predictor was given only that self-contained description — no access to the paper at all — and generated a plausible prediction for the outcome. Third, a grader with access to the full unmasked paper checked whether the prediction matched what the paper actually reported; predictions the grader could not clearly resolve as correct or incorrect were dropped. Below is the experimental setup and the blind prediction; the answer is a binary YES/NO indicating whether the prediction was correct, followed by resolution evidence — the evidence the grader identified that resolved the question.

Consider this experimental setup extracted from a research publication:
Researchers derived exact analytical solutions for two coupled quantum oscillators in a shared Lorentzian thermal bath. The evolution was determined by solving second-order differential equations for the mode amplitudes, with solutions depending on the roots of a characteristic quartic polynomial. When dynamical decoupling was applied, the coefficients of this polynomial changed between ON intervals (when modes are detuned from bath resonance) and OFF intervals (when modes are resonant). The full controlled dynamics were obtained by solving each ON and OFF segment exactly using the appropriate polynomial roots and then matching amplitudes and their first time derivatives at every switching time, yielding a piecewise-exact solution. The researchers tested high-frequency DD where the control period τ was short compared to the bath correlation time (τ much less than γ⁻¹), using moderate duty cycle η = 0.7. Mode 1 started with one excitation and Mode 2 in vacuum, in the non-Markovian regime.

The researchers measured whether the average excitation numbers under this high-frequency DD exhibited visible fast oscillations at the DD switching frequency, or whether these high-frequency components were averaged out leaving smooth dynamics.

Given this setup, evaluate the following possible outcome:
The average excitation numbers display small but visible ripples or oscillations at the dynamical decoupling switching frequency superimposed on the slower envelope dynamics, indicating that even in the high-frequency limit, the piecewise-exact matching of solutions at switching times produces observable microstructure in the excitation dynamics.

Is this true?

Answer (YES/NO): YES